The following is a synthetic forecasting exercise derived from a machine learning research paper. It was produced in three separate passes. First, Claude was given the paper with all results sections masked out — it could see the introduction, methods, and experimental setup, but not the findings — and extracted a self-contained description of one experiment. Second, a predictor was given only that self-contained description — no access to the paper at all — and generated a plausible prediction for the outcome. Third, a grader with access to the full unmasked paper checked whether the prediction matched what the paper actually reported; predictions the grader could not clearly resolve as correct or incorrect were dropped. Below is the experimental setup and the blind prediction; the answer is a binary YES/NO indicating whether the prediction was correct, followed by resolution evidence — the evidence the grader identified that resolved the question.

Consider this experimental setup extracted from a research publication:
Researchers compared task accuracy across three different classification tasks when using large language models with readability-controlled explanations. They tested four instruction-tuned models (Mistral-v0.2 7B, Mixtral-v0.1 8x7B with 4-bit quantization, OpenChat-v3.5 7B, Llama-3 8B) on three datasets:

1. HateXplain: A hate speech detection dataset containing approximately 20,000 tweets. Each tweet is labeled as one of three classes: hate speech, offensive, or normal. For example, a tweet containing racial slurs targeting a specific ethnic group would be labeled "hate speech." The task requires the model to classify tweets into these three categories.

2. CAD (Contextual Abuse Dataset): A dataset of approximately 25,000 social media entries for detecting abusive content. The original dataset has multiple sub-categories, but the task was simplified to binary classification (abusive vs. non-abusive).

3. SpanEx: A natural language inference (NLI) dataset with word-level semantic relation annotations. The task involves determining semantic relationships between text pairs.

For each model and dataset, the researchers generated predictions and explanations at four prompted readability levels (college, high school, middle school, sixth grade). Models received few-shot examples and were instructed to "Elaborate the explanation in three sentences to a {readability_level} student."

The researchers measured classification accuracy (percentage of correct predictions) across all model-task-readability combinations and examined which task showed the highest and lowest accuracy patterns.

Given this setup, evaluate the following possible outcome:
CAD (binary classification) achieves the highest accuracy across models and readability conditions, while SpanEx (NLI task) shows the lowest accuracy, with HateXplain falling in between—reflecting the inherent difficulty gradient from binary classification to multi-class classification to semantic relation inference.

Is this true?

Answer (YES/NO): NO